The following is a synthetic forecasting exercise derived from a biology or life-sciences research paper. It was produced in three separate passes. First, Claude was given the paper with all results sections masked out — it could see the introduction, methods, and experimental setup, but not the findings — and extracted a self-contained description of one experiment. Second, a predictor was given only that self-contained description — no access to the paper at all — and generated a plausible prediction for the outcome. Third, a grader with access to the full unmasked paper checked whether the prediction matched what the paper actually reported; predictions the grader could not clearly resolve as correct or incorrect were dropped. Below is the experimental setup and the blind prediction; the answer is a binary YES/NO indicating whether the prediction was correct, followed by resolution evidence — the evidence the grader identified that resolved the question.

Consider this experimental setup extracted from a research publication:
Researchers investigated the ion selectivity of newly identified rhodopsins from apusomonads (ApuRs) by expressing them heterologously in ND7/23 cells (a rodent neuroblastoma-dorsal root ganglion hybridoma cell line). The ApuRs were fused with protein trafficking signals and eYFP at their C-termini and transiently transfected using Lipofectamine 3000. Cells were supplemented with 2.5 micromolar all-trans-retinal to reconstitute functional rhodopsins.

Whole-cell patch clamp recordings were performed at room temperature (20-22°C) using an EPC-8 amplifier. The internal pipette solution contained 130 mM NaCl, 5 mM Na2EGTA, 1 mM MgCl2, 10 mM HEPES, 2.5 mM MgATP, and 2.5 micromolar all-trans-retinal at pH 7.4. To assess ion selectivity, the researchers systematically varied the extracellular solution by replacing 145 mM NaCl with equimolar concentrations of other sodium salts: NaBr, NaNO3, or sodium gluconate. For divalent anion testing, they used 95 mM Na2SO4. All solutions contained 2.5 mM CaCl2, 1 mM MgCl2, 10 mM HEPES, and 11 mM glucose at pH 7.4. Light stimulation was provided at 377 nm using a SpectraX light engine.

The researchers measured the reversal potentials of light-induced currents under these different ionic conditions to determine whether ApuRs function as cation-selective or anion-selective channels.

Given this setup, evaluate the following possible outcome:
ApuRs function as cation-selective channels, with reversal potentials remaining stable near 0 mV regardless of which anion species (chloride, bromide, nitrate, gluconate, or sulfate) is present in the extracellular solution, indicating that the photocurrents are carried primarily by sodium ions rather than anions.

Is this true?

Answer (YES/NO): NO